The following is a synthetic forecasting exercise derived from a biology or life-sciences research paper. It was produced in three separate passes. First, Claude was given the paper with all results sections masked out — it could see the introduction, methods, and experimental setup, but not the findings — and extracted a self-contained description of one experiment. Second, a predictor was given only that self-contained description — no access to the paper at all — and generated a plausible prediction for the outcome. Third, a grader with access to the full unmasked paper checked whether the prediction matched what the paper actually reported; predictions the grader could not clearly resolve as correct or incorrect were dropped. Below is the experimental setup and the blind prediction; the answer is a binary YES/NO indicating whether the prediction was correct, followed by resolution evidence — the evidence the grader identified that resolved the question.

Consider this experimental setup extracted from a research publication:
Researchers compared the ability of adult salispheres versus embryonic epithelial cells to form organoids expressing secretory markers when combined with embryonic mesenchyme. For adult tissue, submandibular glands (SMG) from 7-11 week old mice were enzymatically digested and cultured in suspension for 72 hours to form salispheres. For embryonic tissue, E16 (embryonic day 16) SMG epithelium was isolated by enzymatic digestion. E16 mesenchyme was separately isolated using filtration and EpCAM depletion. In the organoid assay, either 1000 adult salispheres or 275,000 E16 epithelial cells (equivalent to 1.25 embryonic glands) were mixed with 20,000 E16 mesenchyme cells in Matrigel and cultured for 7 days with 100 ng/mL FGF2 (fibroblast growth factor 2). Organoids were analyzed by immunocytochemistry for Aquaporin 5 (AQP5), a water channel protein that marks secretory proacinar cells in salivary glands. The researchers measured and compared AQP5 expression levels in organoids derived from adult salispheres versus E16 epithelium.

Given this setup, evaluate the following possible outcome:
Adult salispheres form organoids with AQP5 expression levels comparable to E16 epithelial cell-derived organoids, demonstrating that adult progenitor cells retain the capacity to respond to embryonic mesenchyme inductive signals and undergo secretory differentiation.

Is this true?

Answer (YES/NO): NO